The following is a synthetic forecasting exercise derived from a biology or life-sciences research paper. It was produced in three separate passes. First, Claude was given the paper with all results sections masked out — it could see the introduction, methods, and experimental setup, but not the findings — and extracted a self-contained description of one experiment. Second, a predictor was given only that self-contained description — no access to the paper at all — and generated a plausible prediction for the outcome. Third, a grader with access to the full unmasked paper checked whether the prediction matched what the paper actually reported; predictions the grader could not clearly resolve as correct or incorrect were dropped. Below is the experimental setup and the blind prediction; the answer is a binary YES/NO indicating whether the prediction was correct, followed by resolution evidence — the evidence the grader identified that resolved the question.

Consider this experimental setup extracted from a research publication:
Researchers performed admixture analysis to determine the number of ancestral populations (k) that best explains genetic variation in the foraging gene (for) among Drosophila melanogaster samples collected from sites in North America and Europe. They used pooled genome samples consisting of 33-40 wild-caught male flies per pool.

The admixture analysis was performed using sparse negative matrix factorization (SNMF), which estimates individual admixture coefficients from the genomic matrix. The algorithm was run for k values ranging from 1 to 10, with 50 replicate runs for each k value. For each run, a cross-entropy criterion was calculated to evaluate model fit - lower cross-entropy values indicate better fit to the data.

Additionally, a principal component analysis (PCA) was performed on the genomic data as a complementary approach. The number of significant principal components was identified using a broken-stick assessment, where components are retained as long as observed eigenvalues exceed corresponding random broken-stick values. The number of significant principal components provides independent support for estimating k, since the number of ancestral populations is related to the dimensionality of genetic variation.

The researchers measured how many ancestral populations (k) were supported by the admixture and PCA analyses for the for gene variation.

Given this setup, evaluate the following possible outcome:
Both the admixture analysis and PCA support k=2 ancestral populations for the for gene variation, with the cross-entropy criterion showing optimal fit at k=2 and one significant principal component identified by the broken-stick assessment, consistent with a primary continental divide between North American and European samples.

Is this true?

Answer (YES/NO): NO